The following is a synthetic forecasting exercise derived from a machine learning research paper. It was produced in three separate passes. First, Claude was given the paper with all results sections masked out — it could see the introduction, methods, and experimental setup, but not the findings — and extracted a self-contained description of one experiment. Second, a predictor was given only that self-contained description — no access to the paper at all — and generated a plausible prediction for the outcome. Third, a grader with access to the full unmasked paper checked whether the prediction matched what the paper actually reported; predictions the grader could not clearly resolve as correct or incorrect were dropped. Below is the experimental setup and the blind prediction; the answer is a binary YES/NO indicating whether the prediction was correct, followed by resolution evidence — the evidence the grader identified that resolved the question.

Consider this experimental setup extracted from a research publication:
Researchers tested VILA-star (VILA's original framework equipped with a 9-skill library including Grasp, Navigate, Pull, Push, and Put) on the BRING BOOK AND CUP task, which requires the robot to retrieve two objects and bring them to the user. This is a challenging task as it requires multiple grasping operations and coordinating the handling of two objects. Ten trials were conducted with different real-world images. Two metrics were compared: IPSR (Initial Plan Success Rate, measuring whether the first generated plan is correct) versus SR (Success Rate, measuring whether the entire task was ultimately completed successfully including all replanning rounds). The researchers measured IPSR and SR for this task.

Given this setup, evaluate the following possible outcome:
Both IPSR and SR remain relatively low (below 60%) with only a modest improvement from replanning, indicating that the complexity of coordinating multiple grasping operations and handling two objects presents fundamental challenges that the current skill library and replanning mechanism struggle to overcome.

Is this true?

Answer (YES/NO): NO